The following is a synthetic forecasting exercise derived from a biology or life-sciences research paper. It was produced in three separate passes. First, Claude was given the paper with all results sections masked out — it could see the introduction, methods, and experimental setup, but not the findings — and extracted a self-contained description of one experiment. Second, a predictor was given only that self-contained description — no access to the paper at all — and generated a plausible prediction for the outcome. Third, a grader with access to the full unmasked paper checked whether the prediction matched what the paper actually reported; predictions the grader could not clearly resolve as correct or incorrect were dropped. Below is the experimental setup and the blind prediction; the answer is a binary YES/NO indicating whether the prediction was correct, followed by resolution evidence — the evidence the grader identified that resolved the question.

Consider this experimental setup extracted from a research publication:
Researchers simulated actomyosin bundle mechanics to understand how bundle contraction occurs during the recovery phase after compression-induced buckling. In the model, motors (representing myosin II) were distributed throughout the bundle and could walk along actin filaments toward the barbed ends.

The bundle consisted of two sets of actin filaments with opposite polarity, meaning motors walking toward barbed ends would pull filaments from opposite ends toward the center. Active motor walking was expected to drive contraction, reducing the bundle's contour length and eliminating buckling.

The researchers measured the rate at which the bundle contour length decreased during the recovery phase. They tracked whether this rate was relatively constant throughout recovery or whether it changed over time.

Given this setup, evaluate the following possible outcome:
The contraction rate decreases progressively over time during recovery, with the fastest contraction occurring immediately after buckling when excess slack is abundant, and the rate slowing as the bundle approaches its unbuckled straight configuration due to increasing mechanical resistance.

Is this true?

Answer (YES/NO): NO